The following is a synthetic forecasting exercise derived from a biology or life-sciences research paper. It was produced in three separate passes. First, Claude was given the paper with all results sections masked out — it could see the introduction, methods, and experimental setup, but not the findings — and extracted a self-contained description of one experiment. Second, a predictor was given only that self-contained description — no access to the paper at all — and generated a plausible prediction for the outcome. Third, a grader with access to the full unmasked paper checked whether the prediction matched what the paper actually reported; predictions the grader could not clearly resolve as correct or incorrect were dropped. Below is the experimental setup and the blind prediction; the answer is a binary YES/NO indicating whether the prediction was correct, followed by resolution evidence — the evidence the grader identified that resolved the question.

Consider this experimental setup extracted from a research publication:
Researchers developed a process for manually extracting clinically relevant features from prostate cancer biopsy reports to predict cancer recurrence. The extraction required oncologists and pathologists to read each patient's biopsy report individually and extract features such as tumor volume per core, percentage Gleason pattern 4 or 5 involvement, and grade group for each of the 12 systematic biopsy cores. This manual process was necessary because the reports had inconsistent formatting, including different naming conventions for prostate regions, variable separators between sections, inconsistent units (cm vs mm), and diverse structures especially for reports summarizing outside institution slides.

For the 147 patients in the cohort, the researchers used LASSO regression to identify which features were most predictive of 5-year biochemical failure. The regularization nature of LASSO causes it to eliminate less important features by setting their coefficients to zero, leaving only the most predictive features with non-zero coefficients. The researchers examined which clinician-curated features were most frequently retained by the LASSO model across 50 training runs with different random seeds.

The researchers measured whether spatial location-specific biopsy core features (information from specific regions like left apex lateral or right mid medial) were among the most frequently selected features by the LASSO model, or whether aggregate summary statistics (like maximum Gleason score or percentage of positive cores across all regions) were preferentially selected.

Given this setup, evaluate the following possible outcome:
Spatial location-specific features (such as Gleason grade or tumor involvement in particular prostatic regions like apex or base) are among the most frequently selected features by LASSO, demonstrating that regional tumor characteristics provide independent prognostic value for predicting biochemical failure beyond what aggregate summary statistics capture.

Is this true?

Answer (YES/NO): YES